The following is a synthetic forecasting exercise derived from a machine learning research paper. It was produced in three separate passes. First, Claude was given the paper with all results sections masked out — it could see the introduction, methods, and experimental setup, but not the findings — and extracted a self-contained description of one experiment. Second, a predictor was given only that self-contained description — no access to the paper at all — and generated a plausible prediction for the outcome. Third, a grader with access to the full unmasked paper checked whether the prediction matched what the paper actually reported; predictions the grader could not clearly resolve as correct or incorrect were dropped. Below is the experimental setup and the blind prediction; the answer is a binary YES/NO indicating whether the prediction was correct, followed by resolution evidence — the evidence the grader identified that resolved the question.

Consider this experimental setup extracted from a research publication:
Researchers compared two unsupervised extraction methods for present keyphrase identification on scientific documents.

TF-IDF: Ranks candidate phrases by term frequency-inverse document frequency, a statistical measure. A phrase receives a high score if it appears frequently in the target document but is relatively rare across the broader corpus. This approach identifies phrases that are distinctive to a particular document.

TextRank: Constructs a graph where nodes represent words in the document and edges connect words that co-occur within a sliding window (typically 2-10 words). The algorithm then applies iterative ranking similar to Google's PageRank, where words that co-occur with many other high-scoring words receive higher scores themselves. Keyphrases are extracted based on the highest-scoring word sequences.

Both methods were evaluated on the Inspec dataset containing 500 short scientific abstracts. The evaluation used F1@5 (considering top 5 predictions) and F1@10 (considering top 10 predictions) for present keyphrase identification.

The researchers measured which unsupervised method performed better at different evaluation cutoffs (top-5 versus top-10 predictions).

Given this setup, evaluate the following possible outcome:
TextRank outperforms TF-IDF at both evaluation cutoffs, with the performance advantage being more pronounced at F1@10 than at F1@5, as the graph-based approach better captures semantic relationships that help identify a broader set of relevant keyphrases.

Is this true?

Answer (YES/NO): NO